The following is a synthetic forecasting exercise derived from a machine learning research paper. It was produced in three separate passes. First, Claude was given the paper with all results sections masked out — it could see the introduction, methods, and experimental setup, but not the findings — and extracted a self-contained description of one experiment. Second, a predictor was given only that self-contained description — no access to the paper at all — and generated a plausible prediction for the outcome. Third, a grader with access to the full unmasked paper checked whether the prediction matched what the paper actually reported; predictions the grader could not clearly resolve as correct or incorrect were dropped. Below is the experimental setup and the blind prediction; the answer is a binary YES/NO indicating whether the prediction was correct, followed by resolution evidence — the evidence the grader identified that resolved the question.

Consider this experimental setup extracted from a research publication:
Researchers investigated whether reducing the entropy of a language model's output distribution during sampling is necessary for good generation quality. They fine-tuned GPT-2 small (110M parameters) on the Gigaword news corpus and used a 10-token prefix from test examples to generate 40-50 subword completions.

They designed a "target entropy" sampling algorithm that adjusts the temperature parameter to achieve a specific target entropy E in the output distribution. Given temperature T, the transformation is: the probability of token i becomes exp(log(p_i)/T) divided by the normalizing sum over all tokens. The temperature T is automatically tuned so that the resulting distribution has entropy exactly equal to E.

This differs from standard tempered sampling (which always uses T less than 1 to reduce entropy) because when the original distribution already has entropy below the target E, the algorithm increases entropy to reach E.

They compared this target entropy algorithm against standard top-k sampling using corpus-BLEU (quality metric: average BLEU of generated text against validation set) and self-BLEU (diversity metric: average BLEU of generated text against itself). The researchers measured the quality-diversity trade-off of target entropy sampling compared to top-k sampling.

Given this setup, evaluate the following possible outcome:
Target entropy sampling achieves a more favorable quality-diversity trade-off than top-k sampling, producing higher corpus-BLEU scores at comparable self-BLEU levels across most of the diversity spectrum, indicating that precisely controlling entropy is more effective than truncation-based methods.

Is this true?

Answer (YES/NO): NO